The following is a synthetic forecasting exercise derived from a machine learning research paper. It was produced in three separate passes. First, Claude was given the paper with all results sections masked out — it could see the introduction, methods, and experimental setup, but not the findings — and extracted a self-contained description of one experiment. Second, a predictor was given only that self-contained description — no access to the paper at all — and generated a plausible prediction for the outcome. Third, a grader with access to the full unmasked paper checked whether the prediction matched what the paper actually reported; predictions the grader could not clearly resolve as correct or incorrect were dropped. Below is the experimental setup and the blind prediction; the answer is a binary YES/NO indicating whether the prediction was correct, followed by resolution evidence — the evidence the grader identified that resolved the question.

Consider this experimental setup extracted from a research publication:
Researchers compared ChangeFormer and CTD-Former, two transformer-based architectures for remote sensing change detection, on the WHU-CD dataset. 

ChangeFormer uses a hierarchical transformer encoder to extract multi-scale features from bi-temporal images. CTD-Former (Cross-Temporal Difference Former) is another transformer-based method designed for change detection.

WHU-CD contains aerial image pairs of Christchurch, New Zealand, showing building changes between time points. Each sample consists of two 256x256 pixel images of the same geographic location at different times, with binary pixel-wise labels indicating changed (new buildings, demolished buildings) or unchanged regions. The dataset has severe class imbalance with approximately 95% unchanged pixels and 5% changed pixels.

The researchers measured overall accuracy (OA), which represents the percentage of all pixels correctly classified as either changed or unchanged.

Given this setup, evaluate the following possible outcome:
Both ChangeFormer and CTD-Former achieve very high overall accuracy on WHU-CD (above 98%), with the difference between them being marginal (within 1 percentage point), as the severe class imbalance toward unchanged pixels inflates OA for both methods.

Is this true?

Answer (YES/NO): YES